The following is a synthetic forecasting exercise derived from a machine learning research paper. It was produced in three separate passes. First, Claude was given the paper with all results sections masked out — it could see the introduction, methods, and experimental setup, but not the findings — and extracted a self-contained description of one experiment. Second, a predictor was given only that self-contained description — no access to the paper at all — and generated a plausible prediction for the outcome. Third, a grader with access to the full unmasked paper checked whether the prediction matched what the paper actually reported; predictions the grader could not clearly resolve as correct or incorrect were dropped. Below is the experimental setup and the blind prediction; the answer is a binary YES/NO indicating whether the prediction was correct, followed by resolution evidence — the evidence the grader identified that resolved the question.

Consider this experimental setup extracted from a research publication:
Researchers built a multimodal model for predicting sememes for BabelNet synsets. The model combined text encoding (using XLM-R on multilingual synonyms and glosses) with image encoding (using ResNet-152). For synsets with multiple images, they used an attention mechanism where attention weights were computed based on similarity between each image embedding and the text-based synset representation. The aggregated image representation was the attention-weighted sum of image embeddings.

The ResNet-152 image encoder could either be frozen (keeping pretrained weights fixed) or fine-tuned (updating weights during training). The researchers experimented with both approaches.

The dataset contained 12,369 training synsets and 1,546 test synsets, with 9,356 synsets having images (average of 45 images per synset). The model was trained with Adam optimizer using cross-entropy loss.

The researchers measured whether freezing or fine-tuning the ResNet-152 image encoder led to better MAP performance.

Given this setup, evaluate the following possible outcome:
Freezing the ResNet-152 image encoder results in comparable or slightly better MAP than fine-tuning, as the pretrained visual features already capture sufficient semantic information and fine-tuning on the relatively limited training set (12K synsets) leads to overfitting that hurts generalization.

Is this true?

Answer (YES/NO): YES